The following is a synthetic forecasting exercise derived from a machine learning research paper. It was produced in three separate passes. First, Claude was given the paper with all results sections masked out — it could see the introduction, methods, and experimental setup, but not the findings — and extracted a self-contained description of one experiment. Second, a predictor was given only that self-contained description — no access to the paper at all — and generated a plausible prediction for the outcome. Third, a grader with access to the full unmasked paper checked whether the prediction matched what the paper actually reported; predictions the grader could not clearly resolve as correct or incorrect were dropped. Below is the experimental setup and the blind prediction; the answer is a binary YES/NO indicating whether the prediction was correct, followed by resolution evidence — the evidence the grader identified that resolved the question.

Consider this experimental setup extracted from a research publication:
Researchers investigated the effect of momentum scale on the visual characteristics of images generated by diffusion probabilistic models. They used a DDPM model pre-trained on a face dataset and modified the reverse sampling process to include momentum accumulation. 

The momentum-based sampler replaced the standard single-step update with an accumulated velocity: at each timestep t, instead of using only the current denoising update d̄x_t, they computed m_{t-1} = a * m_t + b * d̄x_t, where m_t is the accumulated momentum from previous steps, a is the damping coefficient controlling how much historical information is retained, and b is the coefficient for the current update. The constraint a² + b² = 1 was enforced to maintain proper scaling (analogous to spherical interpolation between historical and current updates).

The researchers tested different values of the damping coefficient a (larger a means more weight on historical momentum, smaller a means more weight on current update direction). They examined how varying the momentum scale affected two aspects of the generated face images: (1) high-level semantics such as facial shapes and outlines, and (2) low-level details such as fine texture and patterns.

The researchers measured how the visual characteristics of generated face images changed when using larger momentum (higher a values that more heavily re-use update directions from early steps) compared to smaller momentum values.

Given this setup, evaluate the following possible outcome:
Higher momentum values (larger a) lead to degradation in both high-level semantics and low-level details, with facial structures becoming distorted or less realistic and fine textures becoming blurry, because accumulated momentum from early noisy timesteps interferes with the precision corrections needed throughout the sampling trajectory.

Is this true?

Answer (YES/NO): NO